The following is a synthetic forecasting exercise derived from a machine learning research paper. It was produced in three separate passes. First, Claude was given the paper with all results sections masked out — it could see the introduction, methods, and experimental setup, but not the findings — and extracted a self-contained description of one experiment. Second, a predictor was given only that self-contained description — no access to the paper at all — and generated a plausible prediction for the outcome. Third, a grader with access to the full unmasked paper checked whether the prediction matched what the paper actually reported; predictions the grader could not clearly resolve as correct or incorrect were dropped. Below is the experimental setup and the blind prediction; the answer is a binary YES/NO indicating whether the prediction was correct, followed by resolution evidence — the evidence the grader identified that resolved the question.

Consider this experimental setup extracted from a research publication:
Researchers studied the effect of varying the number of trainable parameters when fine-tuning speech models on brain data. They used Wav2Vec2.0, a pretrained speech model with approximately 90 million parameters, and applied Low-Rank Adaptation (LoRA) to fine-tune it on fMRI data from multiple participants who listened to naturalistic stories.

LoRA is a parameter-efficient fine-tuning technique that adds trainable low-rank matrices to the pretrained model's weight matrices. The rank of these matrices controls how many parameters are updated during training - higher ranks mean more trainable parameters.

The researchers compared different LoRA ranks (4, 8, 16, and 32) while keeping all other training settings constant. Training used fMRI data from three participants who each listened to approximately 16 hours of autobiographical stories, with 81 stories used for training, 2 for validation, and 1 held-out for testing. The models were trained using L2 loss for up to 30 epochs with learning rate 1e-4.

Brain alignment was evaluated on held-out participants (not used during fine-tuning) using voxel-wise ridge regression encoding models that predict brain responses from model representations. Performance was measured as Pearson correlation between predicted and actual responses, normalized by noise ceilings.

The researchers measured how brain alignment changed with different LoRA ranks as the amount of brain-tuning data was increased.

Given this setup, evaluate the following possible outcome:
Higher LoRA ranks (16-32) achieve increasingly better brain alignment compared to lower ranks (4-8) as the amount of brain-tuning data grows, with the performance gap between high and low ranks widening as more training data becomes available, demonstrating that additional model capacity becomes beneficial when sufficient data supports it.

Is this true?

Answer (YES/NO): NO